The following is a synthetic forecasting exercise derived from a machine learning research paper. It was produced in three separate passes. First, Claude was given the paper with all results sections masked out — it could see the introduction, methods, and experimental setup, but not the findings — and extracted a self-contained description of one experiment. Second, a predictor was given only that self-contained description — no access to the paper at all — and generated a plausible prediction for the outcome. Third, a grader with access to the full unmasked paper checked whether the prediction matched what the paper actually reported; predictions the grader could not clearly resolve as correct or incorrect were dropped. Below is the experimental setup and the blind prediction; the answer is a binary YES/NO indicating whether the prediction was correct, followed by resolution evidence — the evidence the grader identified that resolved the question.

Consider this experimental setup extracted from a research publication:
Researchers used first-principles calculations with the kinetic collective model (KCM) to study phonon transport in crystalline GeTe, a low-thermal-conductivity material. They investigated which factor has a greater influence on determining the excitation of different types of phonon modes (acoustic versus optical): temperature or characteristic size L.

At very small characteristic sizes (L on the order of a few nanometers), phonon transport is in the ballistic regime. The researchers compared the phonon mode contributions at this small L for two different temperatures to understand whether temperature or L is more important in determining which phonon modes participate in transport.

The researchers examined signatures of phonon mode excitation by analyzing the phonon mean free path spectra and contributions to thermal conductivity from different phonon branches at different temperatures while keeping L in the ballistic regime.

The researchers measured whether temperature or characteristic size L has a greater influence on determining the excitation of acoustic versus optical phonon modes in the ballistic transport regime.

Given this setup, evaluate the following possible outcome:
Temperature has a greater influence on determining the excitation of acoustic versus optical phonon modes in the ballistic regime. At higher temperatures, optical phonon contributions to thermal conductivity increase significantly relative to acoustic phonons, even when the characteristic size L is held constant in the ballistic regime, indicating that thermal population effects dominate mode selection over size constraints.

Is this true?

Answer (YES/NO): YES